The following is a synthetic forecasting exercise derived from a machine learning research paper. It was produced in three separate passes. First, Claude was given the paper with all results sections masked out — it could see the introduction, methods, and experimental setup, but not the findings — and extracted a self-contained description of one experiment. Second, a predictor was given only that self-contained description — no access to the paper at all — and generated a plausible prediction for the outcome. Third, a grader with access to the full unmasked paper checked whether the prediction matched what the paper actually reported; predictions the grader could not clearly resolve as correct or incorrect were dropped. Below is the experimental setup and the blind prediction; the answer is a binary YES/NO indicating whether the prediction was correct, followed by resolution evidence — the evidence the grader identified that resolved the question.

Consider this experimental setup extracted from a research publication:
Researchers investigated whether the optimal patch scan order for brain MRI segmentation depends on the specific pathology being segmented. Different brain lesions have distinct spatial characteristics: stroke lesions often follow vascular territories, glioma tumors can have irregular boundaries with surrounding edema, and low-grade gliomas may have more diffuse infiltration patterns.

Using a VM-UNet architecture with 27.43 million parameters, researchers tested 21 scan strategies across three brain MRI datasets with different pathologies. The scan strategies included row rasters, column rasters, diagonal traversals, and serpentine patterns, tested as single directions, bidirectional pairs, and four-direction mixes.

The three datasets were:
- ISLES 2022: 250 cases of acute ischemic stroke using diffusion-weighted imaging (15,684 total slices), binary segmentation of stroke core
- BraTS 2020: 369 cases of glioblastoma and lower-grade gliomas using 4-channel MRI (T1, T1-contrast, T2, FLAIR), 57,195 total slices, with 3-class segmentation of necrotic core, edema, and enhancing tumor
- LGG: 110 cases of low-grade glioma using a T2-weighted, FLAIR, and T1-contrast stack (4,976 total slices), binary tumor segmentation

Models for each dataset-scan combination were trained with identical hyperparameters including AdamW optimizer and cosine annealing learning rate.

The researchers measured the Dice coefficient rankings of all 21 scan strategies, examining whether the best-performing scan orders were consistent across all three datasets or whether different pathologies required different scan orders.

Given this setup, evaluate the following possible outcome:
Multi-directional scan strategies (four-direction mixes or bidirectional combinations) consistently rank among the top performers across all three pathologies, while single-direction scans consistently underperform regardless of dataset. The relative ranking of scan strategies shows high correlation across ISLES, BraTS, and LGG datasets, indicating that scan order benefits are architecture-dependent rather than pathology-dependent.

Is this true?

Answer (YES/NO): NO